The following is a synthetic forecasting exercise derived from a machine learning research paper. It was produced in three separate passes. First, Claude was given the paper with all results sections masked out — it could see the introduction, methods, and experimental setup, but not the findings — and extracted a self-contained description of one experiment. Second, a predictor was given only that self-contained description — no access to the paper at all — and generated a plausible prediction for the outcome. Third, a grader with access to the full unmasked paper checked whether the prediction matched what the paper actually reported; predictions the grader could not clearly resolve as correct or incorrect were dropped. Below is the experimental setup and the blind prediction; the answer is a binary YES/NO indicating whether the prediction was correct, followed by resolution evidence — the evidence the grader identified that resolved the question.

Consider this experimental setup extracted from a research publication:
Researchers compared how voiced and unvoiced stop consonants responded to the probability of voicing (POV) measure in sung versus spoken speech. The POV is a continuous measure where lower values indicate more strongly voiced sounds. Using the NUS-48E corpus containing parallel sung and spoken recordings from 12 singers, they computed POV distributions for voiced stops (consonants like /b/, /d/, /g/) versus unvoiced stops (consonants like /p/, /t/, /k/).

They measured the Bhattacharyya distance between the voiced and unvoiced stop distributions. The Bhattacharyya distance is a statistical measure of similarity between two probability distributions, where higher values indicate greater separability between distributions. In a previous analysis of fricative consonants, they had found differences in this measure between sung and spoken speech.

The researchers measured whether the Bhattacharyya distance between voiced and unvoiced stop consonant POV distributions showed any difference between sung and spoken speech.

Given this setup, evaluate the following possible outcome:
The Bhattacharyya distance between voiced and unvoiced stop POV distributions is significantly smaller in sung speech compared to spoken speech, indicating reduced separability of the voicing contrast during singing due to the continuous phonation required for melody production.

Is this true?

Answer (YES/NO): NO